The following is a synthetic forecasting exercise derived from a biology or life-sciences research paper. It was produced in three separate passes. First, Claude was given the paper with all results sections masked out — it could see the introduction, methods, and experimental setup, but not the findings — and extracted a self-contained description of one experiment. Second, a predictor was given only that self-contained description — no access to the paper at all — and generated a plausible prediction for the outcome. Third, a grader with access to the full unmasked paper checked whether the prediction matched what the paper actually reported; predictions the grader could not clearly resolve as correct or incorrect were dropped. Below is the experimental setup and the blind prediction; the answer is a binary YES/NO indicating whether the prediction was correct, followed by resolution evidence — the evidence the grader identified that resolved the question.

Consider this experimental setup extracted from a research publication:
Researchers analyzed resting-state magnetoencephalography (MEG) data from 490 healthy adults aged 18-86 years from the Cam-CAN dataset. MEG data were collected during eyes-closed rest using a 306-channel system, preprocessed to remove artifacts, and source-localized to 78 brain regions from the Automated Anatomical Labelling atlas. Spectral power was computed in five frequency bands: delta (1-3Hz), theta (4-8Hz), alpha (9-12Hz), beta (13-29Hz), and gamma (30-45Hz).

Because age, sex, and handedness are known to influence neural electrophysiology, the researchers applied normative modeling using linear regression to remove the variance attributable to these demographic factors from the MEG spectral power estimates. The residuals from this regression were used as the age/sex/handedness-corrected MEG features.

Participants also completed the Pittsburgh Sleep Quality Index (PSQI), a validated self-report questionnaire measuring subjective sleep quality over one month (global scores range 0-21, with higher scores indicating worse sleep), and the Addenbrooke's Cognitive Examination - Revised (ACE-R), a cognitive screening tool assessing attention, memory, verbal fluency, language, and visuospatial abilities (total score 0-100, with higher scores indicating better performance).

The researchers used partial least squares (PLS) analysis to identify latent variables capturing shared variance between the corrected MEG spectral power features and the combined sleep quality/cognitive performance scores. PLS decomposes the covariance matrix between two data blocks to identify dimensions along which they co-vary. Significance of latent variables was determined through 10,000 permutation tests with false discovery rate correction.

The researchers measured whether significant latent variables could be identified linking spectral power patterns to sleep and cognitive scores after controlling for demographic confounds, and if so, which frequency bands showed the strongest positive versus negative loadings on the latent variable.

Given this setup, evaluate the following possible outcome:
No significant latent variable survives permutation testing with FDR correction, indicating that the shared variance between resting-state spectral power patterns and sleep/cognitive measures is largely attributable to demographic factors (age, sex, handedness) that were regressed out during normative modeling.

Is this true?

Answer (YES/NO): NO